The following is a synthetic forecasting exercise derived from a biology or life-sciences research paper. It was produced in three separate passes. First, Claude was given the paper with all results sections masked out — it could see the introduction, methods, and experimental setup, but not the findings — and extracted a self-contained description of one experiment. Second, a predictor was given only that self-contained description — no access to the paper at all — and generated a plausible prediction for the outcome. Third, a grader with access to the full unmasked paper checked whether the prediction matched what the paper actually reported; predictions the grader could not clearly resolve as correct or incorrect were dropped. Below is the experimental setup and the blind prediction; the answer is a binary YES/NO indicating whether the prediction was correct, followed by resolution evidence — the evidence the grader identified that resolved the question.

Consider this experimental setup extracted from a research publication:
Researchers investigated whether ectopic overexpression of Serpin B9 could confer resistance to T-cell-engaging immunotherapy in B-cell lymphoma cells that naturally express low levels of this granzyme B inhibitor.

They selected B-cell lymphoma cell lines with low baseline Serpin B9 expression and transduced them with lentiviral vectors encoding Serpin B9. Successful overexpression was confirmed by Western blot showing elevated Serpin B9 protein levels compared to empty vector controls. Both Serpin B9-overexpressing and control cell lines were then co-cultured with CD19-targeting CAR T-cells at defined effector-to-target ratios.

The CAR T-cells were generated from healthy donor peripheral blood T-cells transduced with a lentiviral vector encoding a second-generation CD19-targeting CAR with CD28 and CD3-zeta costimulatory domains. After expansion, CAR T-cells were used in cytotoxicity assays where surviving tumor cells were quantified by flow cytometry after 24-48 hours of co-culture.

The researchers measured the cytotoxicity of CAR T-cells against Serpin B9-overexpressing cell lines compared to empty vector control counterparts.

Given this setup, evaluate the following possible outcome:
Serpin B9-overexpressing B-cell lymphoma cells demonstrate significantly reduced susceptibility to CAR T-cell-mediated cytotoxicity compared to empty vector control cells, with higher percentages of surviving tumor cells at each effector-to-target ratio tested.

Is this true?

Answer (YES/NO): YES